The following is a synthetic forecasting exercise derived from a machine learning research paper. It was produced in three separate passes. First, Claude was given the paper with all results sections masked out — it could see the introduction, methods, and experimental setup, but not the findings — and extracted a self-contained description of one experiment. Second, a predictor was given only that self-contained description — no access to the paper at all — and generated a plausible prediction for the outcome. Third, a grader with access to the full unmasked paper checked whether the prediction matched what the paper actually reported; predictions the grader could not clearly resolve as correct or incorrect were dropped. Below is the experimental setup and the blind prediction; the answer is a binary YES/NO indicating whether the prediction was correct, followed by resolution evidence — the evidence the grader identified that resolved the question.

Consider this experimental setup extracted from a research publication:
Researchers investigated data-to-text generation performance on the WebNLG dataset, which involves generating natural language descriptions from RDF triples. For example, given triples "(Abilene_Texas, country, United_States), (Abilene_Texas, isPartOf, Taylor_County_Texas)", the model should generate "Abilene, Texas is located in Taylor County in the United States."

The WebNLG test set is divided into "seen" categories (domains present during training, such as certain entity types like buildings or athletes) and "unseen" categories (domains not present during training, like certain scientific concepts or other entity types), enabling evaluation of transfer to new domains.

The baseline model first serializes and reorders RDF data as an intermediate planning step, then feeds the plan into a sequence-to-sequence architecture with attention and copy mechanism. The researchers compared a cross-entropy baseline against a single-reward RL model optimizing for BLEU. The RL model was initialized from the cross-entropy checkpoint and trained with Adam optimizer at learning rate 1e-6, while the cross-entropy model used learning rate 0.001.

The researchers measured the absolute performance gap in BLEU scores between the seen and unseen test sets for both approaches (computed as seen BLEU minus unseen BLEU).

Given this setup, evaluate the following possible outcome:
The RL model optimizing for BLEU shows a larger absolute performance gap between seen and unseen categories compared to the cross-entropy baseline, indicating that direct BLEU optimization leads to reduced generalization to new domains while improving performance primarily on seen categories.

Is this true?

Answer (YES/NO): NO